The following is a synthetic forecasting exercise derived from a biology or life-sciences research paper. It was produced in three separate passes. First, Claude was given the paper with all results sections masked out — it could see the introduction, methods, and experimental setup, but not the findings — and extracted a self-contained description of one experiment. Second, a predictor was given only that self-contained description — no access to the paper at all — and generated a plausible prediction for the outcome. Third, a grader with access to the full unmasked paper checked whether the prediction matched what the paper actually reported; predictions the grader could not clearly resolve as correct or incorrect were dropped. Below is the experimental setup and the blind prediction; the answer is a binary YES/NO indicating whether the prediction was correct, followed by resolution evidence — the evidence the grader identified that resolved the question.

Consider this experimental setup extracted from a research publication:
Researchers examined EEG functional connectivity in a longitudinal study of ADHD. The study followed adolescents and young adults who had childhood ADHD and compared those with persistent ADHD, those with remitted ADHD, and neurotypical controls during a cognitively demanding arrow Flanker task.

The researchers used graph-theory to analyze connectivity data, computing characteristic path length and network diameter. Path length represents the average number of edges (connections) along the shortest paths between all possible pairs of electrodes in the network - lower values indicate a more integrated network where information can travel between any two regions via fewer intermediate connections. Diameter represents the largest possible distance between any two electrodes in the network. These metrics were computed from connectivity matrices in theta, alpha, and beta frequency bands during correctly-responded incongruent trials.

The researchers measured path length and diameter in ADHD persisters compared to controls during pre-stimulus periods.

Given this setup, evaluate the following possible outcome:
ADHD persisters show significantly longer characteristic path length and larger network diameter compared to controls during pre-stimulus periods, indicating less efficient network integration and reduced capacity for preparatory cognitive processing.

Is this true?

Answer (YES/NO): NO